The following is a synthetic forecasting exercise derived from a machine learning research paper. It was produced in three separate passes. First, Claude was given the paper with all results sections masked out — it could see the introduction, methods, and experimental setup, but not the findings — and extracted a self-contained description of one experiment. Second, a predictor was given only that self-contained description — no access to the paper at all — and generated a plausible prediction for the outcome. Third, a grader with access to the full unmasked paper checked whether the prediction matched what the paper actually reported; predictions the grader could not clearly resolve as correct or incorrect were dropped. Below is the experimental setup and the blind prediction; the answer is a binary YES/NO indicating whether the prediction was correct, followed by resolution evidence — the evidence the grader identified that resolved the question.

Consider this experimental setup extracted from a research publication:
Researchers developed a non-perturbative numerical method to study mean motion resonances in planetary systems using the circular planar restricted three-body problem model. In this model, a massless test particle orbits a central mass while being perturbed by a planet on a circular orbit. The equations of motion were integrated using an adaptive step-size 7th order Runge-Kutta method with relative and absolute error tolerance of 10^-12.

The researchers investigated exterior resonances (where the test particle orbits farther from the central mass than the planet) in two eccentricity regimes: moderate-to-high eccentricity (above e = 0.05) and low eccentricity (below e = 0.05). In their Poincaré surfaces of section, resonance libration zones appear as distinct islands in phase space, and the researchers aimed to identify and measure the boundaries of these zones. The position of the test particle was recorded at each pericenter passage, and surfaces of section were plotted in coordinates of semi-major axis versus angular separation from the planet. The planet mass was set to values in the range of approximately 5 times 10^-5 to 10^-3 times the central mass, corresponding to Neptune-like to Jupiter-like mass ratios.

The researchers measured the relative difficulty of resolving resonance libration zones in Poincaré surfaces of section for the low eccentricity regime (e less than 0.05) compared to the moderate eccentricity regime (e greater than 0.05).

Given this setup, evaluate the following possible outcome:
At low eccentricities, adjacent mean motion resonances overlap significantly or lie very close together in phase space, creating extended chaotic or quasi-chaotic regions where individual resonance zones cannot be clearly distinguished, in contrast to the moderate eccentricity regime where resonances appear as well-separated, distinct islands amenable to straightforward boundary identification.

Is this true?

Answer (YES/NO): NO